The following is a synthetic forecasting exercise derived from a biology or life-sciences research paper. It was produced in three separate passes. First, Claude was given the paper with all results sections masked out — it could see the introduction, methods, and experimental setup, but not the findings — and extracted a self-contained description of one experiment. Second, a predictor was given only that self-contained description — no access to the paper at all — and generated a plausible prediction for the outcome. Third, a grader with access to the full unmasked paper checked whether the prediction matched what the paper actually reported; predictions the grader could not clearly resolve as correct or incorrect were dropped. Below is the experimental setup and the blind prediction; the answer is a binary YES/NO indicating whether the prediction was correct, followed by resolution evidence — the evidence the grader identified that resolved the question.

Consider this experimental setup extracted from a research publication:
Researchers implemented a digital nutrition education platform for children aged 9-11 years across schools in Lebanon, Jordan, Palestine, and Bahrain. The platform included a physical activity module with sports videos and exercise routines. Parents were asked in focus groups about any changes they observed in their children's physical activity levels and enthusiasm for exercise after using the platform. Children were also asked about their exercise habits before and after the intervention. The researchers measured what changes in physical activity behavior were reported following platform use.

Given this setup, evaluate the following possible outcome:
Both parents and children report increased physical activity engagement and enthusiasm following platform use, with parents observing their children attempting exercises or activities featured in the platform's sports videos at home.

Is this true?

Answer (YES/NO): YES